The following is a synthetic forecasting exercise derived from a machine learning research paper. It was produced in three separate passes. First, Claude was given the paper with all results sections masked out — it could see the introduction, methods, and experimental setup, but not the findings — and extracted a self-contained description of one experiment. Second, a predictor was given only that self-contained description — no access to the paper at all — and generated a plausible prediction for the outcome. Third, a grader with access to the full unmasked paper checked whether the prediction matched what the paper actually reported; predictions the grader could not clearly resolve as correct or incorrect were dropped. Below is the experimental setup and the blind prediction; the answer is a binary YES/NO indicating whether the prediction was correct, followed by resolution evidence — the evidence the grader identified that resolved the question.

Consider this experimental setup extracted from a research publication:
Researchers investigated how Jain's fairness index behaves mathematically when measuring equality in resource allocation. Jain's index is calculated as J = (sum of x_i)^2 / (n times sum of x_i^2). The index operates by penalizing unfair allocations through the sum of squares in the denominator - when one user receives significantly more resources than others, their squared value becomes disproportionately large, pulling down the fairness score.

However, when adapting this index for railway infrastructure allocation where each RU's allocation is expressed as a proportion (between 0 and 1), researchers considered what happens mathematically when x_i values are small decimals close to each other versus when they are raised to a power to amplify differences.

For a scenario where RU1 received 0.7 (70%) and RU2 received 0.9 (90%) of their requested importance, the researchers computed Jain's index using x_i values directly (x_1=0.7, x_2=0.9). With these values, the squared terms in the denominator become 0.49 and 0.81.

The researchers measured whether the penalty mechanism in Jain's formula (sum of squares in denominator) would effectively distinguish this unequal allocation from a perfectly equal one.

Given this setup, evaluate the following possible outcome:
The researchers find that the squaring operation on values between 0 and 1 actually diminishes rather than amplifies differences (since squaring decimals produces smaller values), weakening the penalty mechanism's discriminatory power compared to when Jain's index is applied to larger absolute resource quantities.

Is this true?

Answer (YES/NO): NO